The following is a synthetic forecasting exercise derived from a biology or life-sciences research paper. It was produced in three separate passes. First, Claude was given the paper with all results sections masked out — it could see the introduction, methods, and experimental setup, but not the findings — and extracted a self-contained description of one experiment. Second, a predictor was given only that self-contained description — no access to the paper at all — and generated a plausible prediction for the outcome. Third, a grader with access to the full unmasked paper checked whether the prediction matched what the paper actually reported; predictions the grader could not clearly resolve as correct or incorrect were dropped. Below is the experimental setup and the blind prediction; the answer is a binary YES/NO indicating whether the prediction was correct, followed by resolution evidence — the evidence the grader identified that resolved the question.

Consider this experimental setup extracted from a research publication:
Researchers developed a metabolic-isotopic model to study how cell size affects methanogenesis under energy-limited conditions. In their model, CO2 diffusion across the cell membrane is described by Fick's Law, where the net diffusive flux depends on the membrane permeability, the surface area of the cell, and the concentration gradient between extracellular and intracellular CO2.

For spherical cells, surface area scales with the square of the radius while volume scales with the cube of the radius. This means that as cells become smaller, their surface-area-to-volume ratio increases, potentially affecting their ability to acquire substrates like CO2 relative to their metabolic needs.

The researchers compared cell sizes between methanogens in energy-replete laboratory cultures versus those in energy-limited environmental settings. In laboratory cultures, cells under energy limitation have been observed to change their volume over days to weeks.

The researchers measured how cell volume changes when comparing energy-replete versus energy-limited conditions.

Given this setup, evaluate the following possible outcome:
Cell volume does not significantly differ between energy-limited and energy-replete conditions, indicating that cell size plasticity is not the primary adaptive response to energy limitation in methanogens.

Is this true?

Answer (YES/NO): NO